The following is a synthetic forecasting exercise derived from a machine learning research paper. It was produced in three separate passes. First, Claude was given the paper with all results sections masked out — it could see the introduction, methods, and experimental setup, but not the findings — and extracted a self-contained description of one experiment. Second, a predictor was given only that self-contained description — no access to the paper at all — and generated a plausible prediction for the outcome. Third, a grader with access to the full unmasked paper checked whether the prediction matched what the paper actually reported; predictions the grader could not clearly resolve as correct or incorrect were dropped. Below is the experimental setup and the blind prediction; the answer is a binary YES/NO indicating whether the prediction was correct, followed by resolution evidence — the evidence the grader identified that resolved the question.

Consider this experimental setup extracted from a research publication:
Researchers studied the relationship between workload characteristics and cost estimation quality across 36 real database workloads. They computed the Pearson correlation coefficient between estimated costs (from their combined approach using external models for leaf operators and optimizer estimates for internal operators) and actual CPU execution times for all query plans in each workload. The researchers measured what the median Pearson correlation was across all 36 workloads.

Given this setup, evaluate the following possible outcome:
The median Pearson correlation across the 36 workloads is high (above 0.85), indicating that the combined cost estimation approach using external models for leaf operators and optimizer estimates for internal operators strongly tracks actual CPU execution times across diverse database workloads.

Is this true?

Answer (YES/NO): NO